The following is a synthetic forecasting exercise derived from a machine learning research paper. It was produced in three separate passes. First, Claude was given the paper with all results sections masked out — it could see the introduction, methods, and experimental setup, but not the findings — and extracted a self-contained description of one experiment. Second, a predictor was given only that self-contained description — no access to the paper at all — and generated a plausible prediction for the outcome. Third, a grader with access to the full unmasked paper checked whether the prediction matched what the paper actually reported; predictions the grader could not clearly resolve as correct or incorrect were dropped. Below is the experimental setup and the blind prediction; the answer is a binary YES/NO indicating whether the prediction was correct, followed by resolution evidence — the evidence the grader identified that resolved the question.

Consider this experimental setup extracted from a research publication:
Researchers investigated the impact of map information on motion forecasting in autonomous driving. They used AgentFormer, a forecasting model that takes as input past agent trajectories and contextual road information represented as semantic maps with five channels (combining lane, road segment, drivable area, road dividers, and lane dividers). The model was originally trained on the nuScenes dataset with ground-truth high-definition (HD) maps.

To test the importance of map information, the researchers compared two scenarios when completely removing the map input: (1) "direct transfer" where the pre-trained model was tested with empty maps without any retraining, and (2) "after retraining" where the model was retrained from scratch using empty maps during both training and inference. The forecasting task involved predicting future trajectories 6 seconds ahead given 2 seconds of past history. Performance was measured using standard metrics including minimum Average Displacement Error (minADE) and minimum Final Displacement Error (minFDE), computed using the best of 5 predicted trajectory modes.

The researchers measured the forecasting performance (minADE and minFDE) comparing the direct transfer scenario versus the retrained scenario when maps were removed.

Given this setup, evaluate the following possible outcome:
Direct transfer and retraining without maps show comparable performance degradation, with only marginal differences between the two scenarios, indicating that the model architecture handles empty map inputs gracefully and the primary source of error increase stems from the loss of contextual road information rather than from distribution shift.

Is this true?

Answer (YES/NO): NO